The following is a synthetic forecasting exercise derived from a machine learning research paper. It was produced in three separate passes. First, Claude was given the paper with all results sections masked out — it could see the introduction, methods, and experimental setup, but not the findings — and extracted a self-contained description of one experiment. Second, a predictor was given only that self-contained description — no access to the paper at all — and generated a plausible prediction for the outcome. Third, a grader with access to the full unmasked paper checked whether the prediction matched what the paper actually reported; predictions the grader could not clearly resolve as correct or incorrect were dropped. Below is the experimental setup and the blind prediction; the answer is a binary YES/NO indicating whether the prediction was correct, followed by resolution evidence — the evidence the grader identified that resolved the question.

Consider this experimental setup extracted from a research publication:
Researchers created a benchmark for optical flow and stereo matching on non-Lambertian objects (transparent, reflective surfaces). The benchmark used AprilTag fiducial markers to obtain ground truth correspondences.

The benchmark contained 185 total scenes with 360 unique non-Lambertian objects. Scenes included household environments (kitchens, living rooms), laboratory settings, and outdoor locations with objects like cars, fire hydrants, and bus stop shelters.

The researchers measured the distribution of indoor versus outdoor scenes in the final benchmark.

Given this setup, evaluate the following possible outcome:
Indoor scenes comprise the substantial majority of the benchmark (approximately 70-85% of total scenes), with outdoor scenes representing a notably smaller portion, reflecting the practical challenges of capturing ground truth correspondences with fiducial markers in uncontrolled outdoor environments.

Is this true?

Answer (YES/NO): YES